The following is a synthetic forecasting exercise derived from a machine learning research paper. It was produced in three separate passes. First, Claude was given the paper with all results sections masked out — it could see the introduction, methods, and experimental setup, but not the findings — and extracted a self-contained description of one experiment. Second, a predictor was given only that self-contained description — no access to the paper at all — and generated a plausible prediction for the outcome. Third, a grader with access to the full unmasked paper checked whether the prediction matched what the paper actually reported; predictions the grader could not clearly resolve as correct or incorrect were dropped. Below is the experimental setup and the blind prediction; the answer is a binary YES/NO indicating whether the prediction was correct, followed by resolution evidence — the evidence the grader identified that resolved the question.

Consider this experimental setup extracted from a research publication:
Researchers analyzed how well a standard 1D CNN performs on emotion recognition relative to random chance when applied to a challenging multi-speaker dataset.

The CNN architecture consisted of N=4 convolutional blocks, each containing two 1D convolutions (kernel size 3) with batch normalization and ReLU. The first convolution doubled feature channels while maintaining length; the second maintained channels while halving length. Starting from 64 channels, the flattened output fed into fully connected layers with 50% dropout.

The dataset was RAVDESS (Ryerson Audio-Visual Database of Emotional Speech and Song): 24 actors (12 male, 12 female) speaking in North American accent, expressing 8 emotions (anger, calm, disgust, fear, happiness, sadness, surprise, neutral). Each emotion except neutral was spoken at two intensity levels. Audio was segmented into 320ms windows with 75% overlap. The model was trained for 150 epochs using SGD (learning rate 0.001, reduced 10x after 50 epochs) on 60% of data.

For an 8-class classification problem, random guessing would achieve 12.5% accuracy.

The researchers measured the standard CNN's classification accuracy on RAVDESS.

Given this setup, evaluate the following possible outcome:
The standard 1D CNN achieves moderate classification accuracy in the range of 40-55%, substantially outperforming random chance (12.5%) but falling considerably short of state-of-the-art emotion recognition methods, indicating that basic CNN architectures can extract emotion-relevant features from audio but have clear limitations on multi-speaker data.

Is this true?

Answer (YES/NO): YES